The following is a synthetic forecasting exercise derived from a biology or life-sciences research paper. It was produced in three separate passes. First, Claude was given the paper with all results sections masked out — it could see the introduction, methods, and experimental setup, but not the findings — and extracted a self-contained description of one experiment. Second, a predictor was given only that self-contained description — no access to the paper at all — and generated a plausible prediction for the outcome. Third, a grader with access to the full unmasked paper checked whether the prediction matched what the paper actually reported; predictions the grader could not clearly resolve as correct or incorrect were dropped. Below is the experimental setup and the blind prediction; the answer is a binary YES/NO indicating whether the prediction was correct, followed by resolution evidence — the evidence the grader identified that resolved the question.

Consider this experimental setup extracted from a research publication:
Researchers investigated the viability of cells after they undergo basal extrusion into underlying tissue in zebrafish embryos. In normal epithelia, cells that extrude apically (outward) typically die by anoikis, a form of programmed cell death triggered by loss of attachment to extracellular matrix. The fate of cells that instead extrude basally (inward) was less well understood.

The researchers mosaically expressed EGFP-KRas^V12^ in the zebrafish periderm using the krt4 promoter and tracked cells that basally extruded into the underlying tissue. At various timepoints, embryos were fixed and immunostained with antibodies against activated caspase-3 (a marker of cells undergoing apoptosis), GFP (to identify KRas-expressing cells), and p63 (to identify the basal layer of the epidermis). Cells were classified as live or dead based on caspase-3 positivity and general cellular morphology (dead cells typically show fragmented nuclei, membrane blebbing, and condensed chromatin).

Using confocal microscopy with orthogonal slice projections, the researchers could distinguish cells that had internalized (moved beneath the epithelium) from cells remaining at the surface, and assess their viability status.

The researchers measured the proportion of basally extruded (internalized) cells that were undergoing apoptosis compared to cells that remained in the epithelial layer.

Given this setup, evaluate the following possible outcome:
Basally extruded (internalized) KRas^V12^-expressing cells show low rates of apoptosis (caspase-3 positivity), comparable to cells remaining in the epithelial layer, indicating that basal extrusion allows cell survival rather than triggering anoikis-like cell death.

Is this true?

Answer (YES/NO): NO